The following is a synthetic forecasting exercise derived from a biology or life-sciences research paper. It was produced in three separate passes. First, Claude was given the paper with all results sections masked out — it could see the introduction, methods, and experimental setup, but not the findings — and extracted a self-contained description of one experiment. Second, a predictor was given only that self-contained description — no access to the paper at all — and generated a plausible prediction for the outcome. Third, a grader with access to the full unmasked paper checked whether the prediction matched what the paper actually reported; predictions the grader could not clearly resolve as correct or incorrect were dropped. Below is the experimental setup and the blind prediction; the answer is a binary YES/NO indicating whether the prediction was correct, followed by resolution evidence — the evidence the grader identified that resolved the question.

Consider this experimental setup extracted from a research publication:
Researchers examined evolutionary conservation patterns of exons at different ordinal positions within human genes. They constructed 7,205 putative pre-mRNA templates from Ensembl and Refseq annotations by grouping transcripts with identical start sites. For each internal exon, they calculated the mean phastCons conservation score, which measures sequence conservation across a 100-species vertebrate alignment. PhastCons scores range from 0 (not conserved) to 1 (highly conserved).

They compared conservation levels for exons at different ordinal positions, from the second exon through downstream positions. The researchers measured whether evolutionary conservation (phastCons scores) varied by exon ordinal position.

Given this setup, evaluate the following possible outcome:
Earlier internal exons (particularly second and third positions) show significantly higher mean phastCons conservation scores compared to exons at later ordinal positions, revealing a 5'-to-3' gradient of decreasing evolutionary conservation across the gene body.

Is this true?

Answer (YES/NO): NO